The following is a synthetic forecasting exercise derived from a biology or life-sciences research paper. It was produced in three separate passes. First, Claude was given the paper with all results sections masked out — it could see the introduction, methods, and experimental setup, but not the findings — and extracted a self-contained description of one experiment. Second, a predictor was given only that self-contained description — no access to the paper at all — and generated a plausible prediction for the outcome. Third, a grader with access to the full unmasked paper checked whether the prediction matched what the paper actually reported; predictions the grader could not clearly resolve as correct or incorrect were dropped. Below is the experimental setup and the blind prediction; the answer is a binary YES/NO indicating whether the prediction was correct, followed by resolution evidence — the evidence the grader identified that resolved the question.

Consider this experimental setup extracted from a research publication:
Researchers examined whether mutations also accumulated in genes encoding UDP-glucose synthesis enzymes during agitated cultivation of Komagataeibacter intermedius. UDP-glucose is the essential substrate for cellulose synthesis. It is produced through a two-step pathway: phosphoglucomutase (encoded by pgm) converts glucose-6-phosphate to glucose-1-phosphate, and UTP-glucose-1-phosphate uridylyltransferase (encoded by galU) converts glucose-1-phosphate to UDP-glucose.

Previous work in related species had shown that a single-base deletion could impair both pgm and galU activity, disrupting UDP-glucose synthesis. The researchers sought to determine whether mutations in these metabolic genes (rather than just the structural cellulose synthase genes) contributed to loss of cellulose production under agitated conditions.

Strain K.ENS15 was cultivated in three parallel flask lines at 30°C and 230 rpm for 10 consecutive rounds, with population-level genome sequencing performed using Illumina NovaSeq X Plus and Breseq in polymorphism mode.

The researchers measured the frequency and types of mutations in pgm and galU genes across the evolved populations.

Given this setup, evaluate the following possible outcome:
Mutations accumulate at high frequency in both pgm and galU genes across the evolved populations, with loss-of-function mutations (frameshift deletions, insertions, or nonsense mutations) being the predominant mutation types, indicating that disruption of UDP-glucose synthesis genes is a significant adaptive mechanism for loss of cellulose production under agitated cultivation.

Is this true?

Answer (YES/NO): NO